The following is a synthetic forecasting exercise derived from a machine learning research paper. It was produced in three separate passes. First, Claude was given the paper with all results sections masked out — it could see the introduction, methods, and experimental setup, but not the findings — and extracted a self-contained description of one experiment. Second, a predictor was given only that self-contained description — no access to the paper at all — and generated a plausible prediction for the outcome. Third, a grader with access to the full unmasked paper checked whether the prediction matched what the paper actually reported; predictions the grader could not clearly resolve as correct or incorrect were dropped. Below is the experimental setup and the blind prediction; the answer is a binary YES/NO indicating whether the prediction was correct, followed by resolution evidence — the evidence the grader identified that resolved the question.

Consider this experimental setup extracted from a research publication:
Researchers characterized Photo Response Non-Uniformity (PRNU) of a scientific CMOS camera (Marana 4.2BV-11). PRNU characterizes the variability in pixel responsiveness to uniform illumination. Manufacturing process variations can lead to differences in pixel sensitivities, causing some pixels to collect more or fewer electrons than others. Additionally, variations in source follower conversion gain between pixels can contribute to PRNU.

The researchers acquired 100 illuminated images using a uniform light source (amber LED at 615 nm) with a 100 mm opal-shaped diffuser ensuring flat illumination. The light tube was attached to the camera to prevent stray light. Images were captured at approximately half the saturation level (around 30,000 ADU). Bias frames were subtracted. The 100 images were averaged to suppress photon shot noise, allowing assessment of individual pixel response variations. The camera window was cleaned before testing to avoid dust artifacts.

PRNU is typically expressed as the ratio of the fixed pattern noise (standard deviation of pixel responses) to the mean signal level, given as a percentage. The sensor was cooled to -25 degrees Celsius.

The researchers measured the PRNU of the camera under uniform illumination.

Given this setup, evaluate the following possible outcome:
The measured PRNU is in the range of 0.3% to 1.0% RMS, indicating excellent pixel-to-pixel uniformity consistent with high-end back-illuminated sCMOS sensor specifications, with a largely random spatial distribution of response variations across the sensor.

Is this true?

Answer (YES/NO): NO